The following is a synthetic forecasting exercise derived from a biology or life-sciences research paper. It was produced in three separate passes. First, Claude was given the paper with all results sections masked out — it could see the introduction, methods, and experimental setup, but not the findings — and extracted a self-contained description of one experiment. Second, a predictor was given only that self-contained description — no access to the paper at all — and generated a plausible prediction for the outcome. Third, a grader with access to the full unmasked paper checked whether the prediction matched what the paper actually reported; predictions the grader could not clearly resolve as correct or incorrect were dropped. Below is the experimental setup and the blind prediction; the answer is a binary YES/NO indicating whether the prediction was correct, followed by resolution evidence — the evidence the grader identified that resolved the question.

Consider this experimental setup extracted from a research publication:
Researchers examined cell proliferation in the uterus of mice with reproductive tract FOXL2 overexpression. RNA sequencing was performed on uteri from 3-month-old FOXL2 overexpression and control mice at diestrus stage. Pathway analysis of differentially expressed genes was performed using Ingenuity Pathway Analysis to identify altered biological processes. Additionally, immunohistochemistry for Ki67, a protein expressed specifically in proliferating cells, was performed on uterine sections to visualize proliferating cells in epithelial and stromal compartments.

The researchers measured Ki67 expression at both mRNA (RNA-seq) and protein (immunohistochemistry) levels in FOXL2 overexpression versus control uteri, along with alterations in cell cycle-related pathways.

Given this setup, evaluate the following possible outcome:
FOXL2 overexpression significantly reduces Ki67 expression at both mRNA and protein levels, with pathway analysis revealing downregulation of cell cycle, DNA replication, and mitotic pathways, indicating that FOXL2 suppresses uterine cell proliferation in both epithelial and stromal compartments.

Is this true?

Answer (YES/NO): YES